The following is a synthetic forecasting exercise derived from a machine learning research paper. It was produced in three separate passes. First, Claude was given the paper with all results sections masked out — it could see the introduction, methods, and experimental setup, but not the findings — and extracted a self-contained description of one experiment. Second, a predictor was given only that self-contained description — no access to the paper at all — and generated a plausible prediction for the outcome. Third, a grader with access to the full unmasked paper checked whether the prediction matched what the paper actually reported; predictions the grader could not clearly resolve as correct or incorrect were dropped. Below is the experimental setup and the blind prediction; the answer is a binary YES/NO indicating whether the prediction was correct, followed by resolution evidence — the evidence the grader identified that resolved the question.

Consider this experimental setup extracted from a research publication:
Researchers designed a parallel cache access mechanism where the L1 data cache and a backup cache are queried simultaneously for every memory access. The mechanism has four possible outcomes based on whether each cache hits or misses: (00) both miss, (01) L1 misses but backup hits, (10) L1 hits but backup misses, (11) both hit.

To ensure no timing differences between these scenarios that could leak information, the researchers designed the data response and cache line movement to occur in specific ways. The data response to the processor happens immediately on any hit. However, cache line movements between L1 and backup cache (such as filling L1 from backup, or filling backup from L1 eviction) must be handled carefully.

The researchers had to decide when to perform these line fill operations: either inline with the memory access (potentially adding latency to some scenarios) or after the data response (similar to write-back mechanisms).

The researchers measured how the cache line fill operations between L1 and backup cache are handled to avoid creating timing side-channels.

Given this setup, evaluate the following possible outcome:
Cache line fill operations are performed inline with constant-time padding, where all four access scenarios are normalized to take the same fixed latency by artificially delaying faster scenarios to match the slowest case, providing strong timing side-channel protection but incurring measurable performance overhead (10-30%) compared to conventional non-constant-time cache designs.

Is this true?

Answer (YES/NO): NO